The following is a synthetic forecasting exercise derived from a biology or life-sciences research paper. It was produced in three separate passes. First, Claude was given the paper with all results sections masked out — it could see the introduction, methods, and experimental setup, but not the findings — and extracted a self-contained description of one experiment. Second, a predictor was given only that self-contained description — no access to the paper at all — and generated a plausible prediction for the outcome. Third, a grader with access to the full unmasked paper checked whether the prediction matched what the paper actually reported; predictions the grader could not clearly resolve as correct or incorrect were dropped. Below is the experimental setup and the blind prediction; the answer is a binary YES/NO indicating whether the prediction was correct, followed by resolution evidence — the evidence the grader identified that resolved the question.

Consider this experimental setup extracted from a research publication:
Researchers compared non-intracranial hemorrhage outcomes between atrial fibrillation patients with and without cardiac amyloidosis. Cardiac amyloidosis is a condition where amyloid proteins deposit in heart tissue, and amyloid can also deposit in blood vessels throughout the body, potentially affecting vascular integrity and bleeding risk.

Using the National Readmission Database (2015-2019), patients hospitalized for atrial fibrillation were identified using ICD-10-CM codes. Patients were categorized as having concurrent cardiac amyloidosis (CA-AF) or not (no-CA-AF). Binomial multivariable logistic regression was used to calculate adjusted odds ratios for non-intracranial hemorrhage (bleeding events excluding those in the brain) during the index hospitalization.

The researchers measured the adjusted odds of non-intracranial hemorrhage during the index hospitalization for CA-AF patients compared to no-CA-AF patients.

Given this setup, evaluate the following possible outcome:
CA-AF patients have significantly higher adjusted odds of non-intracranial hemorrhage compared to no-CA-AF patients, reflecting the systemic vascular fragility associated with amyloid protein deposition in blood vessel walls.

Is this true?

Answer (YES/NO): YES